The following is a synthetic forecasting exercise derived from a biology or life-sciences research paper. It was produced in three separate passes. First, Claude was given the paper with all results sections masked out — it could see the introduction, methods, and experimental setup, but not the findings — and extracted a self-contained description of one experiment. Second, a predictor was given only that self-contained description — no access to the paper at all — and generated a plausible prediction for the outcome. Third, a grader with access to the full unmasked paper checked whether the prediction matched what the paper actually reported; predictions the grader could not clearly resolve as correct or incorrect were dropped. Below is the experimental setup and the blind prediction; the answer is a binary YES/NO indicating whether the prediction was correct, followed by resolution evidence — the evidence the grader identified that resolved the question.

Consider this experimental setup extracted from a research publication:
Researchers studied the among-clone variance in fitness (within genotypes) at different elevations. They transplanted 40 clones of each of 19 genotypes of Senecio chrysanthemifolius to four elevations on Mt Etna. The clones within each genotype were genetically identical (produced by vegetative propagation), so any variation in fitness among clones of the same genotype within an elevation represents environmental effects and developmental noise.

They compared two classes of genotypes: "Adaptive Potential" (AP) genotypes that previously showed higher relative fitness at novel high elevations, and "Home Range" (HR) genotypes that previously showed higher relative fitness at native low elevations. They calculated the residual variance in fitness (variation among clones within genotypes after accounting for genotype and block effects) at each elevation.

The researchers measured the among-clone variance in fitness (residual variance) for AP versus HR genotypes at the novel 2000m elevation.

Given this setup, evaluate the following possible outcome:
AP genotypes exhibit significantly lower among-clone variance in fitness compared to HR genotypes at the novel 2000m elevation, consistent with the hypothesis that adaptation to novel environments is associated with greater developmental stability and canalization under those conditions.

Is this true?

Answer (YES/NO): YES